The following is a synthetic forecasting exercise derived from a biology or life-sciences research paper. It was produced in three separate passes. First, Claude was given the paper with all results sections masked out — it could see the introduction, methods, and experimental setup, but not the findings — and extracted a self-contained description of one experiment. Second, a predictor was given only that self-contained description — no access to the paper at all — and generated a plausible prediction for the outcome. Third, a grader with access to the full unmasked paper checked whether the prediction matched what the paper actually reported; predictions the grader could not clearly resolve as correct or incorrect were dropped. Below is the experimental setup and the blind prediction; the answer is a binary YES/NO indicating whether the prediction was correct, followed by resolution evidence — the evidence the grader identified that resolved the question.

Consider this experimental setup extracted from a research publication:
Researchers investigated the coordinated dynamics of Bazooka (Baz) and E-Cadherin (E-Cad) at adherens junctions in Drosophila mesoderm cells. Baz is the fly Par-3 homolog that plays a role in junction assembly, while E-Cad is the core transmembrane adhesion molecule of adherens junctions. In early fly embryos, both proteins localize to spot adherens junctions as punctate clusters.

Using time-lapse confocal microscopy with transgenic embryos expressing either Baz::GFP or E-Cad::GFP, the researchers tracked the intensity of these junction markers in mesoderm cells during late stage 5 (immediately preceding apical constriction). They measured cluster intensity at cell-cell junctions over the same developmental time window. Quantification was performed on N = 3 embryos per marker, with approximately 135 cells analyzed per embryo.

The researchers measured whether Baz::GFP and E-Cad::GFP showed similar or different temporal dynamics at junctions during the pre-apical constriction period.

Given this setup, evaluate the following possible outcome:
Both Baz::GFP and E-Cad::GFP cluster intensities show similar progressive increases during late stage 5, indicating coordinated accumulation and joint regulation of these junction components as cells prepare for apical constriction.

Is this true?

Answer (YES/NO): NO